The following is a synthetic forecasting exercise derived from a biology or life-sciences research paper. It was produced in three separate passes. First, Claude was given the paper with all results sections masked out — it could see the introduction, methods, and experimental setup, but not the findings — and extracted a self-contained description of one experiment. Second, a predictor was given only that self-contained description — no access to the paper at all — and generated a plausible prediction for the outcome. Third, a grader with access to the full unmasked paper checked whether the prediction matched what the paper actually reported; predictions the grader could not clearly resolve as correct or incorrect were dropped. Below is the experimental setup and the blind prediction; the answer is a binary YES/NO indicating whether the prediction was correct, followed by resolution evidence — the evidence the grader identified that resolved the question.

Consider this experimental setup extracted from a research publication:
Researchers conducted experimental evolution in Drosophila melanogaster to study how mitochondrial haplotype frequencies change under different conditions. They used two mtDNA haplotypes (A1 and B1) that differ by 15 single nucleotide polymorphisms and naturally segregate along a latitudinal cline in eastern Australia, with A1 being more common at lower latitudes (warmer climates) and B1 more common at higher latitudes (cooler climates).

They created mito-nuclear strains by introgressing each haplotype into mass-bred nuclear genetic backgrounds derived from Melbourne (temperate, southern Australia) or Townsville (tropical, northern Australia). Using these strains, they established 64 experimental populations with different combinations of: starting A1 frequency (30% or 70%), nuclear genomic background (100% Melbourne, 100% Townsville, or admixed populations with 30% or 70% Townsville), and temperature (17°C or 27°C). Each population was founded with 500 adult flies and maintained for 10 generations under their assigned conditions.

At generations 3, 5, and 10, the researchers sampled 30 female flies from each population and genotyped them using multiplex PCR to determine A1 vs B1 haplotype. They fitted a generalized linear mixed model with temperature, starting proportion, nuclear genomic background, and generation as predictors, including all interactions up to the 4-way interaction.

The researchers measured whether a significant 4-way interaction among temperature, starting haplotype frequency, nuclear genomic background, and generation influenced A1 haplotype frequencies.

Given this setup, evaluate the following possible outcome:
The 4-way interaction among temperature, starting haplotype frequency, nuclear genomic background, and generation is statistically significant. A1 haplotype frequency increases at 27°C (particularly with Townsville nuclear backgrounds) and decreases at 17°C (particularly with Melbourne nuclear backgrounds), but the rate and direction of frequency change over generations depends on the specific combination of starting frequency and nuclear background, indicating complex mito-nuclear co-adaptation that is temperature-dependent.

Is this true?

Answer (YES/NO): NO